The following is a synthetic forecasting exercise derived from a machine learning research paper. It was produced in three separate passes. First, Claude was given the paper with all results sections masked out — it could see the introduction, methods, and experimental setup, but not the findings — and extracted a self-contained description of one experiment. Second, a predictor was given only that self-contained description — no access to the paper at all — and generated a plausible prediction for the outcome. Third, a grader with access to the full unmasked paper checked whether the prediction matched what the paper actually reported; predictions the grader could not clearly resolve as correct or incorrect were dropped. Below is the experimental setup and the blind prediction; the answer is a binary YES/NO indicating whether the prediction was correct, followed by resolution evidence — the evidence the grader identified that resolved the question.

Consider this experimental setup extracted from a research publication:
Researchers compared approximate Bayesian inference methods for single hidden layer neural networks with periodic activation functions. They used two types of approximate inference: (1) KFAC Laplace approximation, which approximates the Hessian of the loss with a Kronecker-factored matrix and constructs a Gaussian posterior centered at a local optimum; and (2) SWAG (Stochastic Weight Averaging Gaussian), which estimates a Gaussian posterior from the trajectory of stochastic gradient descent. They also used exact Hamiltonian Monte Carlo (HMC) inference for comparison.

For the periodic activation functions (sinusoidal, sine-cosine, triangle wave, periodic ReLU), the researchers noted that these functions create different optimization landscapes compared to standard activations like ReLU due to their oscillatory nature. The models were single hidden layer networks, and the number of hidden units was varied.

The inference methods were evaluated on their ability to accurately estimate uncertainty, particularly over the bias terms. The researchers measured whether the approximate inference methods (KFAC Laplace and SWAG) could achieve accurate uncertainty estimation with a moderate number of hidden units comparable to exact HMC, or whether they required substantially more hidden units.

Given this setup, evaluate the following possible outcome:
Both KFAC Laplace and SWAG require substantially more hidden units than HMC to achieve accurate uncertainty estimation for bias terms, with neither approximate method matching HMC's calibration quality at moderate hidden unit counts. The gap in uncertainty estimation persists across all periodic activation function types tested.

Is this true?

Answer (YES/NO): YES